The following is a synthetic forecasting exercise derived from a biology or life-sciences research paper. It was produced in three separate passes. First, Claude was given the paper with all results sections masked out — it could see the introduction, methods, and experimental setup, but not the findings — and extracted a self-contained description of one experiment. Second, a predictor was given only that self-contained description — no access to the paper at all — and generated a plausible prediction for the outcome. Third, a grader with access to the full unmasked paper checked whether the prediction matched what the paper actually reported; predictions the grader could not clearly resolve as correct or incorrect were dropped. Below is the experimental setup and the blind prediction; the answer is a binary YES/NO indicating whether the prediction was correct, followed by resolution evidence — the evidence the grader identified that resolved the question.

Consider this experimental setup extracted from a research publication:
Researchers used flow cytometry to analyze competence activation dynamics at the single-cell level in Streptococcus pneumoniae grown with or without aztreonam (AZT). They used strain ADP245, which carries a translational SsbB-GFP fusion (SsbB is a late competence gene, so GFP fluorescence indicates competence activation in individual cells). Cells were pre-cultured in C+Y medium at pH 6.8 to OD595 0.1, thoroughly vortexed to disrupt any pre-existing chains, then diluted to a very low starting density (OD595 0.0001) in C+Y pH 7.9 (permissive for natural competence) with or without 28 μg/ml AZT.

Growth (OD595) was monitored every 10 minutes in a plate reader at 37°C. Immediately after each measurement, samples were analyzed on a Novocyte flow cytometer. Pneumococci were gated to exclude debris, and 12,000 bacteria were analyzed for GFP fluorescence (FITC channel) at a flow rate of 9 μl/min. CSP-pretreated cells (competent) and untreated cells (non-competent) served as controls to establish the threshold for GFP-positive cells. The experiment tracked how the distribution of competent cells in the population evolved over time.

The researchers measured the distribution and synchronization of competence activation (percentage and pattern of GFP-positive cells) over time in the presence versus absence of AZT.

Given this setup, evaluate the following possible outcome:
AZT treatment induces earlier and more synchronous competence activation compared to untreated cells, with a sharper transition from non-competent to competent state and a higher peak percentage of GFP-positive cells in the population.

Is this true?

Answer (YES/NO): NO